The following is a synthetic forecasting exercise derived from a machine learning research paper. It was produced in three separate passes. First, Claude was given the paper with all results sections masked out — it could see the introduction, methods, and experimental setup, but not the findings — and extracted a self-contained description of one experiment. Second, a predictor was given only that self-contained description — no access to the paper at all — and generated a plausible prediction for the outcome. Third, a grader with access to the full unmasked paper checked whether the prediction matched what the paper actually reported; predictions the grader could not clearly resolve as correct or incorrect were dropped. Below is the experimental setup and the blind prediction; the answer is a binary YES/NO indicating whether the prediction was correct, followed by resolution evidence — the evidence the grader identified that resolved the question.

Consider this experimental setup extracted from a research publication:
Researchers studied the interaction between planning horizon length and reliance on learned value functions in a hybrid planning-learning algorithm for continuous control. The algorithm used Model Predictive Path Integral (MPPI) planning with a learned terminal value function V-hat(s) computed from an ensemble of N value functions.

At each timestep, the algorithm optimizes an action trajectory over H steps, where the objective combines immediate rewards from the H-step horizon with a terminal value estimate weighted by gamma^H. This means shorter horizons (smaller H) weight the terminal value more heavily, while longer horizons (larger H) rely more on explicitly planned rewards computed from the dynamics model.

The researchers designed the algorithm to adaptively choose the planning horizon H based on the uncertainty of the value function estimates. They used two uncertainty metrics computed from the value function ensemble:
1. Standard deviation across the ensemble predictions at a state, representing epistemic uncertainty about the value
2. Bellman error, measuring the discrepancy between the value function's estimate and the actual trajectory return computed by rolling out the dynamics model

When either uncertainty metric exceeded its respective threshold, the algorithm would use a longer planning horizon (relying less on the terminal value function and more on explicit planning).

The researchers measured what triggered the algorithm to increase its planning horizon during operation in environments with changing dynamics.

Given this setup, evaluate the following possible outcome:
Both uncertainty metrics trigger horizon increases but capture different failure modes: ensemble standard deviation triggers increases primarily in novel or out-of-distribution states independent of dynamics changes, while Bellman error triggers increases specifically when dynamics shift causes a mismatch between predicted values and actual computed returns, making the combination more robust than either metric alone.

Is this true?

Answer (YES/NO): NO